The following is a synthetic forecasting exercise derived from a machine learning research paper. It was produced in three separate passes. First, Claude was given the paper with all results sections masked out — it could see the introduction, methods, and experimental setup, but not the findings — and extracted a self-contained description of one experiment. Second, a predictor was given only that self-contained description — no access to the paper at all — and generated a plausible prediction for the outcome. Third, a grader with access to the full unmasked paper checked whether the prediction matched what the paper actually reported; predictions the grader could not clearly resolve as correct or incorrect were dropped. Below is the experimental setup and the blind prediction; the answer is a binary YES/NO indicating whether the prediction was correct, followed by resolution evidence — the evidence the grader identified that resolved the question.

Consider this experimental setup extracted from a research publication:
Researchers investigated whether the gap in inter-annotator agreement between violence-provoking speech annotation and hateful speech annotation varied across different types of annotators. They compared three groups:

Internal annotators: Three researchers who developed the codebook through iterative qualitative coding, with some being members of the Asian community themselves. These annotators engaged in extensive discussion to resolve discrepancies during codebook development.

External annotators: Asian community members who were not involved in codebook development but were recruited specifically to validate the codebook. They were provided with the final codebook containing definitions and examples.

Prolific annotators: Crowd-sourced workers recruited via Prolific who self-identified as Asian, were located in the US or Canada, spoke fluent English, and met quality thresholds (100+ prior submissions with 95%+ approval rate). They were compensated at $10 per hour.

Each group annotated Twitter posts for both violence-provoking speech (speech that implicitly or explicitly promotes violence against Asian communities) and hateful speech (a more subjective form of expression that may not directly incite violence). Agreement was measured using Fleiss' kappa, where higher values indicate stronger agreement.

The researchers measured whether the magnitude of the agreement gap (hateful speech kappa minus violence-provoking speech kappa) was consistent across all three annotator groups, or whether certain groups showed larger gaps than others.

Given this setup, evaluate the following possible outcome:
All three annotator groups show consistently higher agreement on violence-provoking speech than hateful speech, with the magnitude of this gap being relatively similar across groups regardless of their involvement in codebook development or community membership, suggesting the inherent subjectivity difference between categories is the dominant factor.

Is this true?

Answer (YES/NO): NO